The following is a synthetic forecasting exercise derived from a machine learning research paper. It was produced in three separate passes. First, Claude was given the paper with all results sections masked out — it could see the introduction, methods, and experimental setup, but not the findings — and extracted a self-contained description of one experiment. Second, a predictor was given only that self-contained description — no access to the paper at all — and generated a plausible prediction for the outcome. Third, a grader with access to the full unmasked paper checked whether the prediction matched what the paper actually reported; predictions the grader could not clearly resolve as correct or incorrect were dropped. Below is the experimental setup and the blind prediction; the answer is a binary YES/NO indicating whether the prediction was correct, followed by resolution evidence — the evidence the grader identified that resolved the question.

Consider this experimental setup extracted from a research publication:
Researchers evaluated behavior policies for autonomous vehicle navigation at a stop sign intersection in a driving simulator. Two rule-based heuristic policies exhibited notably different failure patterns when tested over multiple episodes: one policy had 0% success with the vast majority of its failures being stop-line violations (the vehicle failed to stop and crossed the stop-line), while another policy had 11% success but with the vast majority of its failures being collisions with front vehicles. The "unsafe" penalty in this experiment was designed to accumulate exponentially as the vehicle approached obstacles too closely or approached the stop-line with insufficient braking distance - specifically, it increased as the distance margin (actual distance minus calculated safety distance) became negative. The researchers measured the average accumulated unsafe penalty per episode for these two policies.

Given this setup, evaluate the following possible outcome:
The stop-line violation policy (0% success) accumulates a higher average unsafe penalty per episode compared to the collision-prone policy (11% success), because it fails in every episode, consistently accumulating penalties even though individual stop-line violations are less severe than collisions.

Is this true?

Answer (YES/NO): YES